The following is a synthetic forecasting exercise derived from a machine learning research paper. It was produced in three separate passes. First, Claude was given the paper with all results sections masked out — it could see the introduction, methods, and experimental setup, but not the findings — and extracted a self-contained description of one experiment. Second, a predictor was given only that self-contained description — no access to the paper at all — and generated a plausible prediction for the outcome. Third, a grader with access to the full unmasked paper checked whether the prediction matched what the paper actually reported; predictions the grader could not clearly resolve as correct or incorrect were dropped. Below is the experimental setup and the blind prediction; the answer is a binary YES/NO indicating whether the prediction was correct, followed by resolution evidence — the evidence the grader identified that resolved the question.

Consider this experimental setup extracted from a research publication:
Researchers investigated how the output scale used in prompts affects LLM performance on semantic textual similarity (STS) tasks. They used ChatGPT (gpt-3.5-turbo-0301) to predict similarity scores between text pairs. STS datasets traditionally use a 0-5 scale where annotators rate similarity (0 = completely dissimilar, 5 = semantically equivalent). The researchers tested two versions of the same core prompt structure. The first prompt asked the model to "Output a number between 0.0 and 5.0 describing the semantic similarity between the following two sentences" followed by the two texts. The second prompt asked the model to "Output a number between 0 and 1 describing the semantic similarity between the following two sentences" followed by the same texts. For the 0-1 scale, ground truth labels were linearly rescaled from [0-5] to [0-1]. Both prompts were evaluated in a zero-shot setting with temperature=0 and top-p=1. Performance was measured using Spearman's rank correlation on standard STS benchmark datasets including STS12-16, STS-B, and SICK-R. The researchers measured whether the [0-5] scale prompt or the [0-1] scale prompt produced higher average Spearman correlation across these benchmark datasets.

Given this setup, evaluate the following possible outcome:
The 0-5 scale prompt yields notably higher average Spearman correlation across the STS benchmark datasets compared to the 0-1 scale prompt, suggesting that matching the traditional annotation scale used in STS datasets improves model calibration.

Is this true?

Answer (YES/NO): NO